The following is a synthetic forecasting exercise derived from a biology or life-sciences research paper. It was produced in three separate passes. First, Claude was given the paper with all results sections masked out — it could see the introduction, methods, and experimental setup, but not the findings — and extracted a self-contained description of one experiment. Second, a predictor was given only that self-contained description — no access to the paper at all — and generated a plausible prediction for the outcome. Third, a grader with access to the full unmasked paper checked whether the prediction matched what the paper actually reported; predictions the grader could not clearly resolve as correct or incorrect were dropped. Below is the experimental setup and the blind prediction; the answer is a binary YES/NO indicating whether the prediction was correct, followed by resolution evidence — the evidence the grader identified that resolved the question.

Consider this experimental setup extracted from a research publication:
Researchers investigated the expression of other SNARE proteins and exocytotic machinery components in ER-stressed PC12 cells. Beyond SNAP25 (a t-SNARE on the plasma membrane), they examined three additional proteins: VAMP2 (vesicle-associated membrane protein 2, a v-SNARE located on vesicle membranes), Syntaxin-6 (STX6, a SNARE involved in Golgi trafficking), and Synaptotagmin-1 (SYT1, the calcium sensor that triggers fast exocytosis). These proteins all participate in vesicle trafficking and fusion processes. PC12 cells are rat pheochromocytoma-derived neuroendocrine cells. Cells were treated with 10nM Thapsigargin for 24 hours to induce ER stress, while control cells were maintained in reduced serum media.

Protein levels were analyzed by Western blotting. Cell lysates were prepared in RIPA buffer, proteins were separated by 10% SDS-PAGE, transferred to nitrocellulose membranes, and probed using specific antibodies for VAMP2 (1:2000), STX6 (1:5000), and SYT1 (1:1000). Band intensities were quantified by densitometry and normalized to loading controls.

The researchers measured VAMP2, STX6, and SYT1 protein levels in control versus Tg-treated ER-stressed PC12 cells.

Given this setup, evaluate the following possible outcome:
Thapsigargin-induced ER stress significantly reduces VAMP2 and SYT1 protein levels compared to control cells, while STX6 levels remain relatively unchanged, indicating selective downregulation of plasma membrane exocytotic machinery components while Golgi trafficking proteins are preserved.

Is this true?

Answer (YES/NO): NO